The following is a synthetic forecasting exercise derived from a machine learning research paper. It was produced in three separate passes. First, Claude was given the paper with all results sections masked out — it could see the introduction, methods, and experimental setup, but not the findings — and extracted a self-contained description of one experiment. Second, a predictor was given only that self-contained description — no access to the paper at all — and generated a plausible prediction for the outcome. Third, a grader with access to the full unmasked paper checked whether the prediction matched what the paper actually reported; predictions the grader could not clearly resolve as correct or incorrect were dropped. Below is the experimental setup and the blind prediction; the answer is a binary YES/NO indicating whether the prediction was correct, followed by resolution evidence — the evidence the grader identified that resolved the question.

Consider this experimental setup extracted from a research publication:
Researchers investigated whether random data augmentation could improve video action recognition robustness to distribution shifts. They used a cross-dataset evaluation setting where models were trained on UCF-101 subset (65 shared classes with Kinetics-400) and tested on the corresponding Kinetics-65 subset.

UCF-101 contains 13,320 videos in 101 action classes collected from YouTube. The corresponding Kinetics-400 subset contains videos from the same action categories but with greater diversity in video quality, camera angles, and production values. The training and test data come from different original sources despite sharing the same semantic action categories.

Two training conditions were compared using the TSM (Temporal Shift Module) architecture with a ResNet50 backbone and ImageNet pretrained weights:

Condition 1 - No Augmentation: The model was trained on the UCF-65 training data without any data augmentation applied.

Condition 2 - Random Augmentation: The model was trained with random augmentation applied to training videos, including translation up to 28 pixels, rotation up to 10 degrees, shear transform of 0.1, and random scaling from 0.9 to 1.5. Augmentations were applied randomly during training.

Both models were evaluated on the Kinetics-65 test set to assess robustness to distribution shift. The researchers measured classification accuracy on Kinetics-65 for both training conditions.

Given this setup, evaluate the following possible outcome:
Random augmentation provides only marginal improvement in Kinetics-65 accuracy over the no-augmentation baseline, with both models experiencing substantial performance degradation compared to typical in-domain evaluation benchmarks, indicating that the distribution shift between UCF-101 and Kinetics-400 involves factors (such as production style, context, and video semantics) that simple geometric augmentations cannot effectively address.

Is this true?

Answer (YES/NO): YES